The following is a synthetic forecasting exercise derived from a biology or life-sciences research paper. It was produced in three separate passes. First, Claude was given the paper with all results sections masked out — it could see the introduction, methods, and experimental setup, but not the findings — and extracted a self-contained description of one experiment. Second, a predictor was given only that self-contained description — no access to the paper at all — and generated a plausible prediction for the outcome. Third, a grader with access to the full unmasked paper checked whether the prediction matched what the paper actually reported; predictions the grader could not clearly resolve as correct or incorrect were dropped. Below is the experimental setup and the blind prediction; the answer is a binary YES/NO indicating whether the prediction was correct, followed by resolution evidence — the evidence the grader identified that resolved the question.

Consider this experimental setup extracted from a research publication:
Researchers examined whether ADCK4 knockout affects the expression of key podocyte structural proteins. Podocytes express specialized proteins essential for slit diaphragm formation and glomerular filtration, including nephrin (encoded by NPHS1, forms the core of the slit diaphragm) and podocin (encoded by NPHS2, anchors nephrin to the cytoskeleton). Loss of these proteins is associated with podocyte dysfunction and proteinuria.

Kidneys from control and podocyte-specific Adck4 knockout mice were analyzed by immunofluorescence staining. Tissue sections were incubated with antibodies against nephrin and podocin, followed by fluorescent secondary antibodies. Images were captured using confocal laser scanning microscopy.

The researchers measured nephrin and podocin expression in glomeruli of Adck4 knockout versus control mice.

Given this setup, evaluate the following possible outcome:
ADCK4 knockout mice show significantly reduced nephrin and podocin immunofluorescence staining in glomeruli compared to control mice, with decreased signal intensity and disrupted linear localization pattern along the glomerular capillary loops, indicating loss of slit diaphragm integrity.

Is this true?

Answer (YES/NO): YES